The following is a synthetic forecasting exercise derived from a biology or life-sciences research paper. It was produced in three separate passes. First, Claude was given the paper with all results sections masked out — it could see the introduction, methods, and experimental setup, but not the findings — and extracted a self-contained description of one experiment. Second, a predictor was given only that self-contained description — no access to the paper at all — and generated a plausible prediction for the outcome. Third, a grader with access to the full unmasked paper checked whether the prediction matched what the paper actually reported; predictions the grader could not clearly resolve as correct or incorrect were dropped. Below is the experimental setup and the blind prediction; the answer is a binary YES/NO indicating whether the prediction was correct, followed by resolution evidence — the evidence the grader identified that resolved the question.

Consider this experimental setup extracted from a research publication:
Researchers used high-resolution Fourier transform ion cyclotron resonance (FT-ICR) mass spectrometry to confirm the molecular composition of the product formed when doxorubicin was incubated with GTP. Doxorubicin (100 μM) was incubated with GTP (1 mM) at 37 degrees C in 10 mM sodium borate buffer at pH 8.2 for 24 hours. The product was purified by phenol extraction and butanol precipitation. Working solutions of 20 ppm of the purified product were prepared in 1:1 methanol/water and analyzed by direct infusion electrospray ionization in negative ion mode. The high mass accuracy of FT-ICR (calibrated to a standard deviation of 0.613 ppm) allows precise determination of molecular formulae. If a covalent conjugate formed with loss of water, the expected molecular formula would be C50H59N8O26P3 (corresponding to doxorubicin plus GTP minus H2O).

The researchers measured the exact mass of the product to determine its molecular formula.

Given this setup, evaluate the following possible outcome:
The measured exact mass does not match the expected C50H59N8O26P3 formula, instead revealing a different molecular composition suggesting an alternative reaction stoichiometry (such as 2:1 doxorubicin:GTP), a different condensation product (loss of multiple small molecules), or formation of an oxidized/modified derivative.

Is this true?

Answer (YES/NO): NO